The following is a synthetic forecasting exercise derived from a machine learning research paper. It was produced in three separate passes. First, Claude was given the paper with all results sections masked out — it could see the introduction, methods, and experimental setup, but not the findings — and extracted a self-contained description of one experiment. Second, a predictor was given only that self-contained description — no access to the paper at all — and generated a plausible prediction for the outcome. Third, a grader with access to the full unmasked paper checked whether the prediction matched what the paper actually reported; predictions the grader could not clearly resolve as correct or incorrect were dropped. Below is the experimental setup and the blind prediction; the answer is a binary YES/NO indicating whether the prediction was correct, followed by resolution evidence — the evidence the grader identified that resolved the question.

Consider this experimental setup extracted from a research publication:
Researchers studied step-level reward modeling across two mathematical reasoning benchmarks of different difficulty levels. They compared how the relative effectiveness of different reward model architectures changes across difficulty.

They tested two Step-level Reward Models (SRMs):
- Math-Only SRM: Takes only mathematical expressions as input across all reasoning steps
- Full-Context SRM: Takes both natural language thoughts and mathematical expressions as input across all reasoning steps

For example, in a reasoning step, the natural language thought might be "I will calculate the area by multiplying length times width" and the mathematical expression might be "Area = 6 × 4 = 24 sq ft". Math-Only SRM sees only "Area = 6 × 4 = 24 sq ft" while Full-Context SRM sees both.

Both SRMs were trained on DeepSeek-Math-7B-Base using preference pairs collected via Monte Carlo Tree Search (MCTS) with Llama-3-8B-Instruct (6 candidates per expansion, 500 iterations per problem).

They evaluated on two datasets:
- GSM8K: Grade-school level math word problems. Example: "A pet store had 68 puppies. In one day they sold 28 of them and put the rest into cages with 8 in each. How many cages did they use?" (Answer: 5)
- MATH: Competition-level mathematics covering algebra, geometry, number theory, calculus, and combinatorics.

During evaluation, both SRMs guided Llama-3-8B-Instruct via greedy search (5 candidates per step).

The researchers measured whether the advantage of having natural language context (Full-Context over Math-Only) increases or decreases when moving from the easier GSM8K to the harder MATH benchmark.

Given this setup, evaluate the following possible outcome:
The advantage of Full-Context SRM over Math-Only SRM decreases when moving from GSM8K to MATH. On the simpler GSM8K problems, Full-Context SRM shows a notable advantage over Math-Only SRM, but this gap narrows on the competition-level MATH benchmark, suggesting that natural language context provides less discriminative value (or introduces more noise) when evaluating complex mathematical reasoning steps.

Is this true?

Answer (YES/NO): NO